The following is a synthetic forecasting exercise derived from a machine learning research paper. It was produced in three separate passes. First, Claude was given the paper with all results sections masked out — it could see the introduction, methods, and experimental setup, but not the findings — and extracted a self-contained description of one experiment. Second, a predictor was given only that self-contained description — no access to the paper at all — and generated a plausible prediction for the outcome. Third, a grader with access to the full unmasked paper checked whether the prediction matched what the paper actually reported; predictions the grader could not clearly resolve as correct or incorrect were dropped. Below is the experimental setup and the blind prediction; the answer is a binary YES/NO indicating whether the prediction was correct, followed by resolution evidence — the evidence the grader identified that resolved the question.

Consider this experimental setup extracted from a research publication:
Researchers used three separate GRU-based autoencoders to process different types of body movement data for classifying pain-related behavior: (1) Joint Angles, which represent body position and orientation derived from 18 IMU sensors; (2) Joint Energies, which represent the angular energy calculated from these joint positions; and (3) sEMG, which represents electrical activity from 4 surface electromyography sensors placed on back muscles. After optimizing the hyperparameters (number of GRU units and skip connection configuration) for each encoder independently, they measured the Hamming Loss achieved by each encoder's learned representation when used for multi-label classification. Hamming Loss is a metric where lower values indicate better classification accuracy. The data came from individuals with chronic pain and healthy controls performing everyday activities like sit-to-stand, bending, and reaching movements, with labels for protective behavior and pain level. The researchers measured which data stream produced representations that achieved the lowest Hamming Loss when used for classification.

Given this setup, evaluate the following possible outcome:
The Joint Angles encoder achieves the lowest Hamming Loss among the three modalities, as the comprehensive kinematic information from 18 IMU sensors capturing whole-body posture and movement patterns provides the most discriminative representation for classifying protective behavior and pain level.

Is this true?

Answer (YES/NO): YES